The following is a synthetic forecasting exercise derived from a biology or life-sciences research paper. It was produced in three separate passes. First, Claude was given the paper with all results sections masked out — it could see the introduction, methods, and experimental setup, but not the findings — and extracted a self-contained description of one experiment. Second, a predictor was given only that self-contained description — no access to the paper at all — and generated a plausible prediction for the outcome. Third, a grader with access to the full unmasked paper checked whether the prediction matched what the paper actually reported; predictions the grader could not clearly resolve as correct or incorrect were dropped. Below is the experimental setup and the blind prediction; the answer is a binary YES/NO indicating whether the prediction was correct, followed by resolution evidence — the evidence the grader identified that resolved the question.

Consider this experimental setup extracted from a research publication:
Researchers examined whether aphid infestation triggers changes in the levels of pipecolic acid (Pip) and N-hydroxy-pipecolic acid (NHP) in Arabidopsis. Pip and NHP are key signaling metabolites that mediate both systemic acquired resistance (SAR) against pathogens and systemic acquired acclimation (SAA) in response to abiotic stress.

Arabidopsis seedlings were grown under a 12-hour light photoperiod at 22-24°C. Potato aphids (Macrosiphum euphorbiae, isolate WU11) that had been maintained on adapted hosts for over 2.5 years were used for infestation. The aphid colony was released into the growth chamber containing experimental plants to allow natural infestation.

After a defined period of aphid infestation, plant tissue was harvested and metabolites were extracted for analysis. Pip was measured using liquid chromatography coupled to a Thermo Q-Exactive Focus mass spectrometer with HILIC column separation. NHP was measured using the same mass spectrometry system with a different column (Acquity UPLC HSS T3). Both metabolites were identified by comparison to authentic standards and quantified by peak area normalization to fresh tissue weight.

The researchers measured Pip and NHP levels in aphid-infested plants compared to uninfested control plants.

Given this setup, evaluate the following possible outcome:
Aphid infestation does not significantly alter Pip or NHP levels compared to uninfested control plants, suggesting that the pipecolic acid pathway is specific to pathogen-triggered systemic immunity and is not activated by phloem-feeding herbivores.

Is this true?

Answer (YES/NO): NO